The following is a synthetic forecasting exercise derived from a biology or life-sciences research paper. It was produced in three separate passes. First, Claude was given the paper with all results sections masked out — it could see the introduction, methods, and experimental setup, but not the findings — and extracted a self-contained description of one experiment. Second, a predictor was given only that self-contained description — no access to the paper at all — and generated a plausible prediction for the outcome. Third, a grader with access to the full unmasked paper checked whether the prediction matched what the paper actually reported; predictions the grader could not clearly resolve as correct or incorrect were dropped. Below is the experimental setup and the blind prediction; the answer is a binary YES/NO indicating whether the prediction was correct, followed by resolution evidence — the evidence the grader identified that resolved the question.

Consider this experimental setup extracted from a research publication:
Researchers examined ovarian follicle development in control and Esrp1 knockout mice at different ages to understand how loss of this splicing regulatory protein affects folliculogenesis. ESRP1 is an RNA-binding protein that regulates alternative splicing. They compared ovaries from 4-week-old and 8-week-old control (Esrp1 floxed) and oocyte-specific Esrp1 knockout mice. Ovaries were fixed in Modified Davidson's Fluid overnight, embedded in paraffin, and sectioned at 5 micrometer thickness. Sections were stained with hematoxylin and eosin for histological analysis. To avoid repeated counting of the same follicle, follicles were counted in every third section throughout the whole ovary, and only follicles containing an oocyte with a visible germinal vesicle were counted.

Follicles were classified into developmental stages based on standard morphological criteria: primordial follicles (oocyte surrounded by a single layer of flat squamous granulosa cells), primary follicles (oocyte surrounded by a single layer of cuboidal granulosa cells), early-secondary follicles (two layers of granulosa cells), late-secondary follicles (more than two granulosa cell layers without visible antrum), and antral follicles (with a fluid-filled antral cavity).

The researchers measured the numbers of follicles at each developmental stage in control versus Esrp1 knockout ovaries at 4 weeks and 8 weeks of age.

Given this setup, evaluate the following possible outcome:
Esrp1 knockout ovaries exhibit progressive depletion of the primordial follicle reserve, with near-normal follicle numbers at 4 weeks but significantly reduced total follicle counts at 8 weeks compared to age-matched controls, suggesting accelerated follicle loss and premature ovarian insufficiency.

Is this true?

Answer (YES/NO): NO